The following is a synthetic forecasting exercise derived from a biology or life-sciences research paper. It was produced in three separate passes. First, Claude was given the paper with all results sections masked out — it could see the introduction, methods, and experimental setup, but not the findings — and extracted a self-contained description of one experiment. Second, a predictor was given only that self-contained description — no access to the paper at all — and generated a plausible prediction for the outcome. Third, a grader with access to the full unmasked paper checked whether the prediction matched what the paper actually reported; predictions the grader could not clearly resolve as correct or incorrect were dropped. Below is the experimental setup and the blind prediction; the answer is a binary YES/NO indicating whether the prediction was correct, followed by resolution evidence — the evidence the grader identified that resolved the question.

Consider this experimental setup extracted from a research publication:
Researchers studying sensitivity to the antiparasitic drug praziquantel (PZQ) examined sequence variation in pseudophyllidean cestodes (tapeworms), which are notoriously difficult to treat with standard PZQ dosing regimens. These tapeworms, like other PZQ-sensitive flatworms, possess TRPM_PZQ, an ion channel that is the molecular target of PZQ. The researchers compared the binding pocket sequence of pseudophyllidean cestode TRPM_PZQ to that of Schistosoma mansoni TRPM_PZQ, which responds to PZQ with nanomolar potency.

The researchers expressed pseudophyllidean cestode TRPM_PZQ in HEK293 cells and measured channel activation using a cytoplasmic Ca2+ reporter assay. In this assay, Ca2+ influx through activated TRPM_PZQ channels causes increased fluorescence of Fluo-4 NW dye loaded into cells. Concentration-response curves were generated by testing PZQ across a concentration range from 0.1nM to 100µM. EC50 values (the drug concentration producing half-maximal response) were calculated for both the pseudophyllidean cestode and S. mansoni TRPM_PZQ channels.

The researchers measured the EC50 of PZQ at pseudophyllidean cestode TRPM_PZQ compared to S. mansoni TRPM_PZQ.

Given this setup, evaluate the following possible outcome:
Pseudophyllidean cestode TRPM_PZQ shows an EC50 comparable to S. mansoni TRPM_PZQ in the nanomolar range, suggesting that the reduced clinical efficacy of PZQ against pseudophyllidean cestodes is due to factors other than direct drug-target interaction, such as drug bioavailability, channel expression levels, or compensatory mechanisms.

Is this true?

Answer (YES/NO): NO